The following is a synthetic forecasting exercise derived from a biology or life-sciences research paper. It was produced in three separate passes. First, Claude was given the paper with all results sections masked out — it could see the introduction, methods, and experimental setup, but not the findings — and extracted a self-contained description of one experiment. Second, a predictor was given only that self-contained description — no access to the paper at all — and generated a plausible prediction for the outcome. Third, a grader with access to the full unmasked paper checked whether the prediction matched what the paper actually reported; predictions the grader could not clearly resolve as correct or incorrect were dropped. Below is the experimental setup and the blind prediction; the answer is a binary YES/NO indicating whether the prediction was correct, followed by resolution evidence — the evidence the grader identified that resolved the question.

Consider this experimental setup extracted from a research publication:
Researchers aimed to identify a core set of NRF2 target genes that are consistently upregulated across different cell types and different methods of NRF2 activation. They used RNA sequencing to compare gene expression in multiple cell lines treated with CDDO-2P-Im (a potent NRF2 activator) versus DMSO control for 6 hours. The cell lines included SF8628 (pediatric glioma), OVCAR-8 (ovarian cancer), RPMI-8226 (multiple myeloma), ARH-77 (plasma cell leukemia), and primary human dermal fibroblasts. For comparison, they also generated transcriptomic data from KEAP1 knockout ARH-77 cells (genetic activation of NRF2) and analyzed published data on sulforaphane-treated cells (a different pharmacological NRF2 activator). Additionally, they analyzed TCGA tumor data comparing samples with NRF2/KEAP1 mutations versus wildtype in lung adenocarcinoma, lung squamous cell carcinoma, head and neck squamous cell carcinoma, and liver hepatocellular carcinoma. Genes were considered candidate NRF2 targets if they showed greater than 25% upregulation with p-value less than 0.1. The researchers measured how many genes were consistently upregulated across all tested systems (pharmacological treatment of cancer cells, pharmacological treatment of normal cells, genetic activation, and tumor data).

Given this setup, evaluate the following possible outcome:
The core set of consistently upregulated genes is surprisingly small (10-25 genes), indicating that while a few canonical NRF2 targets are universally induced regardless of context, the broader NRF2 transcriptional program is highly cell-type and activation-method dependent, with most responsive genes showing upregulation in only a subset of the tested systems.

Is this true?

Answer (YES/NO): YES